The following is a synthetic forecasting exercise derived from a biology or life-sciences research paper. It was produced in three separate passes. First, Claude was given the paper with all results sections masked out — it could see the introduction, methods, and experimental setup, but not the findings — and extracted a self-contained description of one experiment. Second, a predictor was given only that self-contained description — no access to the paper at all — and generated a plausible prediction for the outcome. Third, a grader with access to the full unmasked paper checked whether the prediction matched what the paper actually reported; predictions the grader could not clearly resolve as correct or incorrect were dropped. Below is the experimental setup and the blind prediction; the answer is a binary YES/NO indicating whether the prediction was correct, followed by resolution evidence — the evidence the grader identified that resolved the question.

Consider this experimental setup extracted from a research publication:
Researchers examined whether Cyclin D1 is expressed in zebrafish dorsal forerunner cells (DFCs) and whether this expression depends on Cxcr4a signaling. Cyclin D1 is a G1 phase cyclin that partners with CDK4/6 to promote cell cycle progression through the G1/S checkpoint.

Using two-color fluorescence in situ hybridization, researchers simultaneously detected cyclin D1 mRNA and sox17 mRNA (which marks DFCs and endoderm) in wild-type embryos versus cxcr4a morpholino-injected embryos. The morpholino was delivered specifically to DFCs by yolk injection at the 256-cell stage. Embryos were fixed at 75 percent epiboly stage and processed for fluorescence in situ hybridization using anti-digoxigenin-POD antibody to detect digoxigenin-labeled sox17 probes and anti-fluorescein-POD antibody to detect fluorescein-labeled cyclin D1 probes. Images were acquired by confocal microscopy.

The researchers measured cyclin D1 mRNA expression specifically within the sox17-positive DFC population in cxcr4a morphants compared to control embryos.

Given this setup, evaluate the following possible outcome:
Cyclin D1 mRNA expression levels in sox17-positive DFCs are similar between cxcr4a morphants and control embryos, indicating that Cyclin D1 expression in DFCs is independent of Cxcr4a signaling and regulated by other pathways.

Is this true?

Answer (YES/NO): NO